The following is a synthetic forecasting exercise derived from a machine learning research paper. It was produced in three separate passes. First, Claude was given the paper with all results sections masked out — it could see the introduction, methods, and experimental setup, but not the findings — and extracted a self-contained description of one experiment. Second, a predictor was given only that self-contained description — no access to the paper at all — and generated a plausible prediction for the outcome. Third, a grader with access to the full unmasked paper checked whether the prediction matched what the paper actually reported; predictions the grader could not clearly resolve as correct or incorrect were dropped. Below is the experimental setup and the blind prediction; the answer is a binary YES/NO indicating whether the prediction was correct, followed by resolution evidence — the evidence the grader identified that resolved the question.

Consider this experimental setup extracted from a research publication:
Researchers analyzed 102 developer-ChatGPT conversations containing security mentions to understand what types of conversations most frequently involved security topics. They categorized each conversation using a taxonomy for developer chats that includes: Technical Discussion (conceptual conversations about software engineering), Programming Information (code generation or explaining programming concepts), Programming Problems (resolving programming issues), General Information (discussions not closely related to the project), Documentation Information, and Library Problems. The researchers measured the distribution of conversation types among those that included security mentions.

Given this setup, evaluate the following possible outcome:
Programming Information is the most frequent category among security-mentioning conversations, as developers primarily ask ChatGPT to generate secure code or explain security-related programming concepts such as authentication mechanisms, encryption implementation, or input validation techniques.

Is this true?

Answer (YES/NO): NO